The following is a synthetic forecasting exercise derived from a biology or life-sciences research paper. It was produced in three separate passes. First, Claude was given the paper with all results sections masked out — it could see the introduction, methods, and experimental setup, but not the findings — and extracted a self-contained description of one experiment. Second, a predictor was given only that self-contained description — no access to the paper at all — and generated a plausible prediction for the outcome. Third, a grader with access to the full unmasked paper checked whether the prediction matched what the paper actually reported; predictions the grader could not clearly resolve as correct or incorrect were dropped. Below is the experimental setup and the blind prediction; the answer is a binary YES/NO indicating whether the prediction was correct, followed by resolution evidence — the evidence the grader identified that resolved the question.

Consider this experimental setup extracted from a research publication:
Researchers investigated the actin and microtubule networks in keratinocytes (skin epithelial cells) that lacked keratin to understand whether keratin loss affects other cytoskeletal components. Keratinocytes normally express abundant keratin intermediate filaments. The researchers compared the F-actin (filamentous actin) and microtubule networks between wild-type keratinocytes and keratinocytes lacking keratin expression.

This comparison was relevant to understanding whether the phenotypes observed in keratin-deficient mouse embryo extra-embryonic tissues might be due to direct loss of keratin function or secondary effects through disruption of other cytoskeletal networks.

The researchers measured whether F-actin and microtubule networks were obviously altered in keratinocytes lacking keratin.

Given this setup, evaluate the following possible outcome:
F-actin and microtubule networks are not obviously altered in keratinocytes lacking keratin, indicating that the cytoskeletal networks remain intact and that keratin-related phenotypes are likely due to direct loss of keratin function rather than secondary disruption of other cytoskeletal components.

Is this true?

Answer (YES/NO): YES